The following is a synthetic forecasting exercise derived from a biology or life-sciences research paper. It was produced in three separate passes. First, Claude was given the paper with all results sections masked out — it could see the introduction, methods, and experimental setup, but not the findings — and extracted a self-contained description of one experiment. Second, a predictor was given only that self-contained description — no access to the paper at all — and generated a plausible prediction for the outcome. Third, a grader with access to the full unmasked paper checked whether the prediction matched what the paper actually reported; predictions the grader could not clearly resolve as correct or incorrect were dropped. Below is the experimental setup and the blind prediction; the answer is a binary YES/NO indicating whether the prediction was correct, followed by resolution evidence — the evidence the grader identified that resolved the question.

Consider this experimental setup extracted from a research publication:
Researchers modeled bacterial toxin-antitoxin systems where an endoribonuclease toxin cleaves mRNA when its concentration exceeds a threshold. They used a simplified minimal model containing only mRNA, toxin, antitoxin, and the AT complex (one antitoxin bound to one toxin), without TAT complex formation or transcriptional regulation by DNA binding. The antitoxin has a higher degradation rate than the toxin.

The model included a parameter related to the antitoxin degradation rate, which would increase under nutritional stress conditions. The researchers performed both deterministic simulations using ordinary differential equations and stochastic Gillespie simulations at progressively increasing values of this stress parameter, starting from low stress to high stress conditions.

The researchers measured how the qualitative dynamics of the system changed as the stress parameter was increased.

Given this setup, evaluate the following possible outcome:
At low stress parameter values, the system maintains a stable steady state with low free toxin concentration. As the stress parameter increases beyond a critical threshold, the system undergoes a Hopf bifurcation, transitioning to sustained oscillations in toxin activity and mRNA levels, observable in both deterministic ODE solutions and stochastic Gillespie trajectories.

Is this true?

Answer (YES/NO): YES